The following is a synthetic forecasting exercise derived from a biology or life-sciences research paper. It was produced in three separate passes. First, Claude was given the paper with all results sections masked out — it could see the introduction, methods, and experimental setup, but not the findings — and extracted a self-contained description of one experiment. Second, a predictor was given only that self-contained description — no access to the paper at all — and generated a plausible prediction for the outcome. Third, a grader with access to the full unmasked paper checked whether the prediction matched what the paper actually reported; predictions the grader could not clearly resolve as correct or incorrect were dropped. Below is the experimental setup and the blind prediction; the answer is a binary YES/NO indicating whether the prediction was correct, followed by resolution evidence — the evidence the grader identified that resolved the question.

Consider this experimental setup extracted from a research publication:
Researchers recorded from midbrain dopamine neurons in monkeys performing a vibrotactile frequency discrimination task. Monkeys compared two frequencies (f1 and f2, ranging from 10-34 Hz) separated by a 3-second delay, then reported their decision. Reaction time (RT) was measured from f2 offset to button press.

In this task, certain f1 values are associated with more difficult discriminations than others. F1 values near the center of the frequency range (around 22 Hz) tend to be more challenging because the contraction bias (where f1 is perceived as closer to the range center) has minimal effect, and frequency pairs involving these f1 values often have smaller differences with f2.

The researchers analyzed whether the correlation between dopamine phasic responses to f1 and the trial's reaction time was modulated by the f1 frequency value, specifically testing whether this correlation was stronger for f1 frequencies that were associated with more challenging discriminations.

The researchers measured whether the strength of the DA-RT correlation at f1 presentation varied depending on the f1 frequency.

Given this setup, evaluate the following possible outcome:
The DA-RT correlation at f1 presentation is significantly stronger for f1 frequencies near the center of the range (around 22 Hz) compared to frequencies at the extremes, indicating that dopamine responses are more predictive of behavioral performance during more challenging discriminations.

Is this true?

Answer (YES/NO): NO